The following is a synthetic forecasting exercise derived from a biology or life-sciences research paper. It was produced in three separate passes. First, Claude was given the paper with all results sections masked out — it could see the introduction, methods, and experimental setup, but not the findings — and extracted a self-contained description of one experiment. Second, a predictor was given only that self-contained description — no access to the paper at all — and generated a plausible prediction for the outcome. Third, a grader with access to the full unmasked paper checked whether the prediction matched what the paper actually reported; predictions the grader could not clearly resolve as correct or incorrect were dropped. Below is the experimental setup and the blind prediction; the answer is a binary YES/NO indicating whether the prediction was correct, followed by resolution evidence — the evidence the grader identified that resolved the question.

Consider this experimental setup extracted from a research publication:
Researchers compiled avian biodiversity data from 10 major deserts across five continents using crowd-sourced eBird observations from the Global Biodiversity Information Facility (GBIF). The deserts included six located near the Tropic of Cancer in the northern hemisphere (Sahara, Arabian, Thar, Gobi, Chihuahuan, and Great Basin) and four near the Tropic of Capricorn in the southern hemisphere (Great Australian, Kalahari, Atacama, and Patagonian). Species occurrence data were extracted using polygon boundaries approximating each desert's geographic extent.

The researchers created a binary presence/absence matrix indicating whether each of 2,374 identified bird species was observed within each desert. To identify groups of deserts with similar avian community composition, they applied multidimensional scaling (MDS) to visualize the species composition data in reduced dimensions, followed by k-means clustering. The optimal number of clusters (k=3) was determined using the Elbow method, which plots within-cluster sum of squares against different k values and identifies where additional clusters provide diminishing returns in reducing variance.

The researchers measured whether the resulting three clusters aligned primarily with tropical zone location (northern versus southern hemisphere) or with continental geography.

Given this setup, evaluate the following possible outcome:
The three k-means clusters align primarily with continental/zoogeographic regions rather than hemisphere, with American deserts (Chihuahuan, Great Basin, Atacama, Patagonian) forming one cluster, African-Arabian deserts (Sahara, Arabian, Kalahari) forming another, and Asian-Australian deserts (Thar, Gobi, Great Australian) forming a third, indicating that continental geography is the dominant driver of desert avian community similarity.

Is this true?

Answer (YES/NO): NO